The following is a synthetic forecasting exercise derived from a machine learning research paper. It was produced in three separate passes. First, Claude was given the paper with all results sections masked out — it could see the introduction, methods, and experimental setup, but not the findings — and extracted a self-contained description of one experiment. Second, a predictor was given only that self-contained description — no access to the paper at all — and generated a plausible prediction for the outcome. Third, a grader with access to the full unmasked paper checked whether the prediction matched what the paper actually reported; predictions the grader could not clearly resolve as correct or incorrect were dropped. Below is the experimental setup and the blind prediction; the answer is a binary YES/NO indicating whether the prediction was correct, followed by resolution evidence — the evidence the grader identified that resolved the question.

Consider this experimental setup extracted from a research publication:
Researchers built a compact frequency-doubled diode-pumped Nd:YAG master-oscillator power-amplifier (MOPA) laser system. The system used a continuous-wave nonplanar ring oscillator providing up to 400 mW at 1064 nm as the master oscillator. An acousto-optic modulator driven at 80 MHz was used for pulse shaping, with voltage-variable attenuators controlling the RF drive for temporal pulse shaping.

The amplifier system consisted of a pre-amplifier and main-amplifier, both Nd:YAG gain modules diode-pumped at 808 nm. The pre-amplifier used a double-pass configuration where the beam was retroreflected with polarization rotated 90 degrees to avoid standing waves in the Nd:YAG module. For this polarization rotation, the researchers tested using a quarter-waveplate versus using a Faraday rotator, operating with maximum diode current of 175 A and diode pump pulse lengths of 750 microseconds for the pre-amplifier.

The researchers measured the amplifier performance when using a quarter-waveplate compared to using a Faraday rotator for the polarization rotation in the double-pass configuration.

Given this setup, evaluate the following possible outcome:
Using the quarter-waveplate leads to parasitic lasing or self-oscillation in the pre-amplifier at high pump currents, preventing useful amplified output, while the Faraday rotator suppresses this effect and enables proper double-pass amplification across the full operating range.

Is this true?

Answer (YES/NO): NO